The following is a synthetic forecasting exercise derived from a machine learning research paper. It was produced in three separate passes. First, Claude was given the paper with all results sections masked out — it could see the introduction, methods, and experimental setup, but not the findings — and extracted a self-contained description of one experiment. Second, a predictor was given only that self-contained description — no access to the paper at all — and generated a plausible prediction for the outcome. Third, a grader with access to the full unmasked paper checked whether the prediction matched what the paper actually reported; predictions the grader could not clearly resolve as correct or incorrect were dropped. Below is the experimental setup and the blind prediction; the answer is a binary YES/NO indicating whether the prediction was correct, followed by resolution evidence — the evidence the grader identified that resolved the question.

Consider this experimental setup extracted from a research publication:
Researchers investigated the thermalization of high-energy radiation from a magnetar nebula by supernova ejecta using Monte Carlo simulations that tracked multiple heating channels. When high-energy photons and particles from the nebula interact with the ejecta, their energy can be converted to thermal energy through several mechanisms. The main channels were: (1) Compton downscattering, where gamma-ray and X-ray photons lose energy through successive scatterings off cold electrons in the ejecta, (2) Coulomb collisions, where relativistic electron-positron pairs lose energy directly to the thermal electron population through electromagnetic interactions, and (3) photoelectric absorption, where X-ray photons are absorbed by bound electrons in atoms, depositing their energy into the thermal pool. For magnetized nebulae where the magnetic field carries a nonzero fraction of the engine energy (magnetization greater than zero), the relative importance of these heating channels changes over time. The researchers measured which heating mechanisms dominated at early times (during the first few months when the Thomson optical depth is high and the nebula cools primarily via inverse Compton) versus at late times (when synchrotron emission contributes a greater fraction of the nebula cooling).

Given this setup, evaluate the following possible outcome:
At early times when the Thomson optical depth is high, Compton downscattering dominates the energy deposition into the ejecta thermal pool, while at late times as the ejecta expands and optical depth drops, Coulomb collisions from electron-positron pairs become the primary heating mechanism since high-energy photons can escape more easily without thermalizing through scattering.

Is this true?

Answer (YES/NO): NO